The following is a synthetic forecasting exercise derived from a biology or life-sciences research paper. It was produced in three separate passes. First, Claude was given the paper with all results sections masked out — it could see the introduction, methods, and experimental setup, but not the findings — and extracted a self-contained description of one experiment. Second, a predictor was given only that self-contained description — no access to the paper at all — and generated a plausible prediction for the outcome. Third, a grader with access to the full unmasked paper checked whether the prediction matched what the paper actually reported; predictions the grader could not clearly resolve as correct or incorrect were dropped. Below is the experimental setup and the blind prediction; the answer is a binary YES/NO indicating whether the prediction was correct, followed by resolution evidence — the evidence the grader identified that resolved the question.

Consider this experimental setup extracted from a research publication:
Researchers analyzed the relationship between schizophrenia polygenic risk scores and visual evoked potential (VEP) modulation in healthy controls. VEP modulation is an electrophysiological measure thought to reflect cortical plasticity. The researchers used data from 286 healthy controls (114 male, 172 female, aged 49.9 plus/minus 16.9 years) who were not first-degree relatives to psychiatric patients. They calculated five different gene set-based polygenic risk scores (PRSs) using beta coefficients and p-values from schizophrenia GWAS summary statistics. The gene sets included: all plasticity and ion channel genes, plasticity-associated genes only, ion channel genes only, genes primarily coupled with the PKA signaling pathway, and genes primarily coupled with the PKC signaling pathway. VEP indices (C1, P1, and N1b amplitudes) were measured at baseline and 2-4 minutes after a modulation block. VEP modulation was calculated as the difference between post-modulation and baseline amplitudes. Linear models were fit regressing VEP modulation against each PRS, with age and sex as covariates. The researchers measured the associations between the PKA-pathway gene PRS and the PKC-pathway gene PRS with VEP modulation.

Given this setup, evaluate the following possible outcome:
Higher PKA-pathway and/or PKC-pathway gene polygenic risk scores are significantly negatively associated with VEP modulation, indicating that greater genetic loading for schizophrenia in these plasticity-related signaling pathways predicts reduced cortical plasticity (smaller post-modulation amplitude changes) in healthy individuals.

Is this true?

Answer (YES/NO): YES